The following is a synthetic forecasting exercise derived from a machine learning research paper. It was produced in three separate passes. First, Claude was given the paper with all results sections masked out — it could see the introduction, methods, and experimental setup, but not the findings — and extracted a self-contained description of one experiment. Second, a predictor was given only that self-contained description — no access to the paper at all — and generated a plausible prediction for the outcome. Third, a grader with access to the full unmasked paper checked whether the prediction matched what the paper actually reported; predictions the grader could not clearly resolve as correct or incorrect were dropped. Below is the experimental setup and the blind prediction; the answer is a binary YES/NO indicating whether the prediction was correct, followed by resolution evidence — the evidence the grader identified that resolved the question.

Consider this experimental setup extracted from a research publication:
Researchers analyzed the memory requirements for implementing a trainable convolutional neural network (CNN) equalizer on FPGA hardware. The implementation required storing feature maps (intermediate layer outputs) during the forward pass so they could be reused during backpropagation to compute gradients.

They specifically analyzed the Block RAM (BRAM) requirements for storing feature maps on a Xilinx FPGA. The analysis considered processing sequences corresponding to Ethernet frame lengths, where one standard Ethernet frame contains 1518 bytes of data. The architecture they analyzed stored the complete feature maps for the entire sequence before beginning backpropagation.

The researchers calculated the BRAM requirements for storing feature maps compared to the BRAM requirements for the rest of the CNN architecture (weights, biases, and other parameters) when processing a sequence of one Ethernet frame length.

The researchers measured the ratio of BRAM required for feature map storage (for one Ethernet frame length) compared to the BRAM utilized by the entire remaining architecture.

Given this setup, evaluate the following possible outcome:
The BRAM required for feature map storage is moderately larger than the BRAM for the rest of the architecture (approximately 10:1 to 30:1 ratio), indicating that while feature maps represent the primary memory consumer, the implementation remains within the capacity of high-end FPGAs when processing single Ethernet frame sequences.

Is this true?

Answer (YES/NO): NO